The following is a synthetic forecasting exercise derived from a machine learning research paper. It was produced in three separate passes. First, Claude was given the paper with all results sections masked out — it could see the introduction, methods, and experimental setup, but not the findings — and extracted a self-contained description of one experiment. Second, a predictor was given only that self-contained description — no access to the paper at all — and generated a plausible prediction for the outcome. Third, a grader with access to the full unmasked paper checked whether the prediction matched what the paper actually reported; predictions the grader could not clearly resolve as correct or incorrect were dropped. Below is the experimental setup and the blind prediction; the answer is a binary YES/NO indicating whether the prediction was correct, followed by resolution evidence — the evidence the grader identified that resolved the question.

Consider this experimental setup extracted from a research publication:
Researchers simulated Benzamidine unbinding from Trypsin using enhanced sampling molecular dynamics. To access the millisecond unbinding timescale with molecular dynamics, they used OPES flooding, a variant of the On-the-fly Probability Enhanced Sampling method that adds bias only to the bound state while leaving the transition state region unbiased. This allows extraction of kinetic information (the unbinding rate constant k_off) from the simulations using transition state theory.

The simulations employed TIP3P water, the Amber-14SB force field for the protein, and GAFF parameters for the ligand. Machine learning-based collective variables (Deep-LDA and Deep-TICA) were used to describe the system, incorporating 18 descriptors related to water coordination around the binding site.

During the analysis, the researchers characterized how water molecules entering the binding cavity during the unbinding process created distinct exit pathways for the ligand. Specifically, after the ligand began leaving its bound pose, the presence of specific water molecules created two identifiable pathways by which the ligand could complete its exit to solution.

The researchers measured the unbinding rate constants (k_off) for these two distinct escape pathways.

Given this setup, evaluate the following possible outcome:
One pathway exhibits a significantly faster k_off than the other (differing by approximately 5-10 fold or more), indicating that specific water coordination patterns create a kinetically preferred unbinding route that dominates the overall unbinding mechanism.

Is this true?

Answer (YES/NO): YES